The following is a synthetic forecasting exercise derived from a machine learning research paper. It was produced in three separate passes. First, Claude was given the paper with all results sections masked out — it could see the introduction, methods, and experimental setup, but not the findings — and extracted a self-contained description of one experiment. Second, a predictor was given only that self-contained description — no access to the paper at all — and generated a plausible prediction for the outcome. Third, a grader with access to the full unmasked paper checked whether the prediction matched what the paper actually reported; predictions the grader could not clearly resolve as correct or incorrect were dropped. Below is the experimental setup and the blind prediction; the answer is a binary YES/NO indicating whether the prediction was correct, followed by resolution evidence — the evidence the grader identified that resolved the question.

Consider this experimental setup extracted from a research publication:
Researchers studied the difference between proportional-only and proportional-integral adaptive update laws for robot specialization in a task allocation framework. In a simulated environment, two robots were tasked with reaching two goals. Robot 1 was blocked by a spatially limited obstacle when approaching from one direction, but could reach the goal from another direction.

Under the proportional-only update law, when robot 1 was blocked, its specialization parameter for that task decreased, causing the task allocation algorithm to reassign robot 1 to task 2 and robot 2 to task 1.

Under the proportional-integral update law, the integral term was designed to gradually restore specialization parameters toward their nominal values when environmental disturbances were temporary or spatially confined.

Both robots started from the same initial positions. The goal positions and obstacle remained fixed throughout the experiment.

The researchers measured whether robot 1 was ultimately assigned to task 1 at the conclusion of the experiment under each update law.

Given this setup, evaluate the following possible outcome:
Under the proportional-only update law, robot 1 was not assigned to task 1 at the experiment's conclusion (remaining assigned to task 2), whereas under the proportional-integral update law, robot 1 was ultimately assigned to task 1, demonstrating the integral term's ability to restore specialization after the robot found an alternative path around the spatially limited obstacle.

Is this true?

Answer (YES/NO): YES